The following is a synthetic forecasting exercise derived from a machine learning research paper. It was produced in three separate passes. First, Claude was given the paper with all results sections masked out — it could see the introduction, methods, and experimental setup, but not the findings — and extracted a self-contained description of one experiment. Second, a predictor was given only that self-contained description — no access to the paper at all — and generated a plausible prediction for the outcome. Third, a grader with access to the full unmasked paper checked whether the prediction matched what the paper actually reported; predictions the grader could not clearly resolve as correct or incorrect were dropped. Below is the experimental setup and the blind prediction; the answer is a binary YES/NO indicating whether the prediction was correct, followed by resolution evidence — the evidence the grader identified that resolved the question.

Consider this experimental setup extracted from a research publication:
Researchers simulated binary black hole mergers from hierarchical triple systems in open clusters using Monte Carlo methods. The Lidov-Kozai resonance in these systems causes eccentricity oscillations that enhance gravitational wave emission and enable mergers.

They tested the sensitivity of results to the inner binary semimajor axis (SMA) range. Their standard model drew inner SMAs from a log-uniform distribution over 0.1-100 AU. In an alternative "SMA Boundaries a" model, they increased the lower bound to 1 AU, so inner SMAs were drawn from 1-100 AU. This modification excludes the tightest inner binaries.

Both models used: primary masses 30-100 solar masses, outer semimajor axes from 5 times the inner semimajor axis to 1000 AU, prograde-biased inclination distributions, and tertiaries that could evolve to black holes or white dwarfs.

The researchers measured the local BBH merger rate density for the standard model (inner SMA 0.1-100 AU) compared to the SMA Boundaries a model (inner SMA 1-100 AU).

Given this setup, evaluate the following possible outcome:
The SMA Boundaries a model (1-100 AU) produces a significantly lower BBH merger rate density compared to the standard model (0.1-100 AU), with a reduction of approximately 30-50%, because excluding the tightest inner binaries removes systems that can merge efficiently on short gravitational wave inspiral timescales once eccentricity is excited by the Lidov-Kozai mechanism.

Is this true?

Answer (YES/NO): YES